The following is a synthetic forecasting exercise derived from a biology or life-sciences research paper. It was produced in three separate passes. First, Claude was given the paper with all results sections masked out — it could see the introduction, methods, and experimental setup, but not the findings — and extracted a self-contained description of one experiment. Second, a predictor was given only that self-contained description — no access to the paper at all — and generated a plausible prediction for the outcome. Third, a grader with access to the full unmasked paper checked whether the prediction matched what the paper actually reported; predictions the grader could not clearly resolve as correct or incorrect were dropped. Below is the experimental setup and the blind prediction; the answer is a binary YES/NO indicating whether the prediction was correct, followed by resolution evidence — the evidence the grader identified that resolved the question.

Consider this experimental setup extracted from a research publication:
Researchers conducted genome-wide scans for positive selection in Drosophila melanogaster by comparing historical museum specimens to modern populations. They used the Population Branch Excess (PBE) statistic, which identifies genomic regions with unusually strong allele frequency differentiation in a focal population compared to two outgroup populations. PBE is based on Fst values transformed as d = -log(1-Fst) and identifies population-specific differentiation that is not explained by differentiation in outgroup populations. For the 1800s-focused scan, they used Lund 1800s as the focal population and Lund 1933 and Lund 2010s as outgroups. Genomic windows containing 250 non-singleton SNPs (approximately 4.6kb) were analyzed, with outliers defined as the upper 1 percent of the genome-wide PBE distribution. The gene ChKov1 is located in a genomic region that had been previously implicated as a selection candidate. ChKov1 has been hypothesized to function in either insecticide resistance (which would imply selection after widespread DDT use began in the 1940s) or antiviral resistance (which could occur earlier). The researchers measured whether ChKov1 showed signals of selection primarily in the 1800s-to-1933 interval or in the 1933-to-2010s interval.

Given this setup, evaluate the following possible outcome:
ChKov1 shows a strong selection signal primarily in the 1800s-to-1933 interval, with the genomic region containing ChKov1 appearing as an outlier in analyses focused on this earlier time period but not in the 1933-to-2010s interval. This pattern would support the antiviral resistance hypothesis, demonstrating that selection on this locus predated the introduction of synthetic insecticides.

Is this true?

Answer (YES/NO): YES